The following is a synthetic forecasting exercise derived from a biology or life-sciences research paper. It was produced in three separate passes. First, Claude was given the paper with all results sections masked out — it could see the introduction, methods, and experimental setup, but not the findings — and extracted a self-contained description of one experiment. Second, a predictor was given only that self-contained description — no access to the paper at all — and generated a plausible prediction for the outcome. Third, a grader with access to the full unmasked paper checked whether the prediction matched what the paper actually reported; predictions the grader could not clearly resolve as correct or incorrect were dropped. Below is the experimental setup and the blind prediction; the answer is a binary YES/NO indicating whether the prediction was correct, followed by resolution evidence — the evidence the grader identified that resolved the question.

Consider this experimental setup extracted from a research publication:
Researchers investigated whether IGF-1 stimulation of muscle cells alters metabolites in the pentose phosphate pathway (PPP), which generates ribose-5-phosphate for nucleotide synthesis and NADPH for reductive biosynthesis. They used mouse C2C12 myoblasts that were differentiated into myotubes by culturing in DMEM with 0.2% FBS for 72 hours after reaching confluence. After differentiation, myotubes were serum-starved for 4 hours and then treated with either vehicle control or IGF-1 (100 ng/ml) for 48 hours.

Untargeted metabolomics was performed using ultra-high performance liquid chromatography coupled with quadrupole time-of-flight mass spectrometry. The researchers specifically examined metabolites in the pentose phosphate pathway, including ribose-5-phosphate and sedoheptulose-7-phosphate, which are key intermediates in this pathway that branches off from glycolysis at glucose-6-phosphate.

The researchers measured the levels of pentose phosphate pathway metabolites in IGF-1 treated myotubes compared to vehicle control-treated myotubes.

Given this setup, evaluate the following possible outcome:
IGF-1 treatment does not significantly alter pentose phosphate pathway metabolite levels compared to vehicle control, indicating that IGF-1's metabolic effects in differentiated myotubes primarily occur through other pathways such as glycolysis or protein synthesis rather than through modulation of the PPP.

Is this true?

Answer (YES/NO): NO